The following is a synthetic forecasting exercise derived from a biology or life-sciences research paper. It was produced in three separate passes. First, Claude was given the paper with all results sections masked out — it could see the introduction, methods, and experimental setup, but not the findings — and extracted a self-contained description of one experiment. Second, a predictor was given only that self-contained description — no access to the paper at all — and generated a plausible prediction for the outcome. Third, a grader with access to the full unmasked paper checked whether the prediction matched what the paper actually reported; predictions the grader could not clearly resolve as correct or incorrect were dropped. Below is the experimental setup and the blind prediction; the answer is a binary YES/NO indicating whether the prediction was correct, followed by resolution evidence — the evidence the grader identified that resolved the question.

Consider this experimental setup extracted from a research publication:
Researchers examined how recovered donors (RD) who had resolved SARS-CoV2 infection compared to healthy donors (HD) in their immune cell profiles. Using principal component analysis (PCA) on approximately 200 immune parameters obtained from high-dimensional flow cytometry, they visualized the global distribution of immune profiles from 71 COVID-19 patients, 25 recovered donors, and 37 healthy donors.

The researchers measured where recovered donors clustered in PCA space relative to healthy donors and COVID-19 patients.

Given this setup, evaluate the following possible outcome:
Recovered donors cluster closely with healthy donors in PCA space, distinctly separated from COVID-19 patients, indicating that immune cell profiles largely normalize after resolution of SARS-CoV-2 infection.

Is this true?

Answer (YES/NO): YES